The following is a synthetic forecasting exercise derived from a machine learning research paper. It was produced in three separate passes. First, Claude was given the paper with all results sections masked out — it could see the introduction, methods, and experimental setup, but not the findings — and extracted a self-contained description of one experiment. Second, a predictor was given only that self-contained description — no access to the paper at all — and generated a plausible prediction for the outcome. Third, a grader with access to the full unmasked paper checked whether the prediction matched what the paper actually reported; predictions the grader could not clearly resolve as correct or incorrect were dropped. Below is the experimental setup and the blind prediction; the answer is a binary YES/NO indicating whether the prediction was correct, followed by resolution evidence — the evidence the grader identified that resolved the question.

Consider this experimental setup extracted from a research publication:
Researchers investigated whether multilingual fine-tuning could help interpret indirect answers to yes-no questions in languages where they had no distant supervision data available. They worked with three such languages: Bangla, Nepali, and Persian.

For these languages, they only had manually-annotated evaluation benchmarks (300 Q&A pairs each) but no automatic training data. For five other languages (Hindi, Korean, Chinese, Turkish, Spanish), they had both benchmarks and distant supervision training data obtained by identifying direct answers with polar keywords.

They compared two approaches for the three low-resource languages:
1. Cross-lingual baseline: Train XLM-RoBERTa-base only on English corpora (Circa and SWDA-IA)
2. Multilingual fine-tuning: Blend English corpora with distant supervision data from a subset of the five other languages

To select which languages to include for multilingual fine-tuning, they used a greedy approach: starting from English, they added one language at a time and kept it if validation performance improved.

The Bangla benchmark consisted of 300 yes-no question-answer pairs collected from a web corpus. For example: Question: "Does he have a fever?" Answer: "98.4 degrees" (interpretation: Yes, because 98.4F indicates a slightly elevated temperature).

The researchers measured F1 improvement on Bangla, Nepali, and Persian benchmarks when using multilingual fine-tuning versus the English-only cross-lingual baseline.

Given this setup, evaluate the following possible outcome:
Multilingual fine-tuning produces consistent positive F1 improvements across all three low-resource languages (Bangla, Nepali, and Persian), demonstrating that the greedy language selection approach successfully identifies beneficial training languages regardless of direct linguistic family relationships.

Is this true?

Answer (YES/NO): YES